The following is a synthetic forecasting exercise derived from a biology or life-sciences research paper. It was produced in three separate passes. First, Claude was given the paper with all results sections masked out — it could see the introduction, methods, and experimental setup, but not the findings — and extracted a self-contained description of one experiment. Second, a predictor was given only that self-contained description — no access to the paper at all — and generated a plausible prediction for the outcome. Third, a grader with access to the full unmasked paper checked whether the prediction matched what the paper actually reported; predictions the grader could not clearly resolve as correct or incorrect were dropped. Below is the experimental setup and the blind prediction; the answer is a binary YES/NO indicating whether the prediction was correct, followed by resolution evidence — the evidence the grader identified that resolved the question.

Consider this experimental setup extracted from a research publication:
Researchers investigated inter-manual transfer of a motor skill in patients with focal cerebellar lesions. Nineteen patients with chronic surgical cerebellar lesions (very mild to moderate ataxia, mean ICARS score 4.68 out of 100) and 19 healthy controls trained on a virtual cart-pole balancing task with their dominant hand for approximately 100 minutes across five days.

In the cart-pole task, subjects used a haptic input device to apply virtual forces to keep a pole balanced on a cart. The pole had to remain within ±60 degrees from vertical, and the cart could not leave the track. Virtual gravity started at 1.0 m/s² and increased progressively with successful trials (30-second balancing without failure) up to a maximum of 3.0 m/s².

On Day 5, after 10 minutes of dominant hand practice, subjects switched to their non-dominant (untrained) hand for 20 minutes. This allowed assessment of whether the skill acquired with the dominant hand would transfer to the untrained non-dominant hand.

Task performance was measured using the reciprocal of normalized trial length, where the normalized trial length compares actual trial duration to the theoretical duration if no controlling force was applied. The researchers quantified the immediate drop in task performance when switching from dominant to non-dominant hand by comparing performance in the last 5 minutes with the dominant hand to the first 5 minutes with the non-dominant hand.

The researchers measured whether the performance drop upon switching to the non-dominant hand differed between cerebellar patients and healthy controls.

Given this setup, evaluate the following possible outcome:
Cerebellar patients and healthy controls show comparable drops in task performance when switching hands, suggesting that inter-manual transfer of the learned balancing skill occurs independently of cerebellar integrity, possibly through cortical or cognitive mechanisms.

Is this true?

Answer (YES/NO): NO